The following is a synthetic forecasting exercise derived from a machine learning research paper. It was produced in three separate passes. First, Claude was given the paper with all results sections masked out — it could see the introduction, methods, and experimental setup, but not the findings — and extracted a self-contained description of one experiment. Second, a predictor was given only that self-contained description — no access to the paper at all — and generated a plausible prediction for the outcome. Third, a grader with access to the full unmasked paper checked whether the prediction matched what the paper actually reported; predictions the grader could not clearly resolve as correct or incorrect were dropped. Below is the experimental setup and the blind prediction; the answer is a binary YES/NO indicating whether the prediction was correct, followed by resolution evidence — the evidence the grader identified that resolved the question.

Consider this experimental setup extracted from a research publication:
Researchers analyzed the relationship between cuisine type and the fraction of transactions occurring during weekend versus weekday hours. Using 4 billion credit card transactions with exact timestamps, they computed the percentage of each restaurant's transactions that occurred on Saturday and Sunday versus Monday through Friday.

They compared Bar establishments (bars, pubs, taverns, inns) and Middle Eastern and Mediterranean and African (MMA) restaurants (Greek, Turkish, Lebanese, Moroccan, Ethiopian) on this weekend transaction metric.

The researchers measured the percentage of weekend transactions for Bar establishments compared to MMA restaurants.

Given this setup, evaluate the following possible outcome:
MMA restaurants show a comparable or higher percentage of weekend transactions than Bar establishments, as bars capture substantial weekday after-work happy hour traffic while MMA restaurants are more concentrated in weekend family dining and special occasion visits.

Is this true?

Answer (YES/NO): NO